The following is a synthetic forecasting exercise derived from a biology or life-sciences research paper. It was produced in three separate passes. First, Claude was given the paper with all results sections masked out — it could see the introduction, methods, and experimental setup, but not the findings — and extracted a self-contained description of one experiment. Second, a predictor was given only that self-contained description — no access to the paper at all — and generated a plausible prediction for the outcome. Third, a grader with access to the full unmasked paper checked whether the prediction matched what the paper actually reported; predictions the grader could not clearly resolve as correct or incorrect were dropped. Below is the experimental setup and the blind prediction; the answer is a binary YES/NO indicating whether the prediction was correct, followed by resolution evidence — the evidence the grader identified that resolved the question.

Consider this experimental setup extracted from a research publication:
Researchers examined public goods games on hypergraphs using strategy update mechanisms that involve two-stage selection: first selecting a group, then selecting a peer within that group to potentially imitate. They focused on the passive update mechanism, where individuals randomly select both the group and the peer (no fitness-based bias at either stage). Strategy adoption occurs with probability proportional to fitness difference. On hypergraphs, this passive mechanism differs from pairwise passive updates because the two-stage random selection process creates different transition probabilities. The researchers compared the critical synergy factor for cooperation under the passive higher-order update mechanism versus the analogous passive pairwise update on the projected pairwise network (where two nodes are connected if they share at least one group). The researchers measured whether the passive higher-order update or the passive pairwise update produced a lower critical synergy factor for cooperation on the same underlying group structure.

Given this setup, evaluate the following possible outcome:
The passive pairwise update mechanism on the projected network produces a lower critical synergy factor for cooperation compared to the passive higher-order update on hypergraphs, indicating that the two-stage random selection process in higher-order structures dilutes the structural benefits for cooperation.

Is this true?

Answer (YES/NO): NO